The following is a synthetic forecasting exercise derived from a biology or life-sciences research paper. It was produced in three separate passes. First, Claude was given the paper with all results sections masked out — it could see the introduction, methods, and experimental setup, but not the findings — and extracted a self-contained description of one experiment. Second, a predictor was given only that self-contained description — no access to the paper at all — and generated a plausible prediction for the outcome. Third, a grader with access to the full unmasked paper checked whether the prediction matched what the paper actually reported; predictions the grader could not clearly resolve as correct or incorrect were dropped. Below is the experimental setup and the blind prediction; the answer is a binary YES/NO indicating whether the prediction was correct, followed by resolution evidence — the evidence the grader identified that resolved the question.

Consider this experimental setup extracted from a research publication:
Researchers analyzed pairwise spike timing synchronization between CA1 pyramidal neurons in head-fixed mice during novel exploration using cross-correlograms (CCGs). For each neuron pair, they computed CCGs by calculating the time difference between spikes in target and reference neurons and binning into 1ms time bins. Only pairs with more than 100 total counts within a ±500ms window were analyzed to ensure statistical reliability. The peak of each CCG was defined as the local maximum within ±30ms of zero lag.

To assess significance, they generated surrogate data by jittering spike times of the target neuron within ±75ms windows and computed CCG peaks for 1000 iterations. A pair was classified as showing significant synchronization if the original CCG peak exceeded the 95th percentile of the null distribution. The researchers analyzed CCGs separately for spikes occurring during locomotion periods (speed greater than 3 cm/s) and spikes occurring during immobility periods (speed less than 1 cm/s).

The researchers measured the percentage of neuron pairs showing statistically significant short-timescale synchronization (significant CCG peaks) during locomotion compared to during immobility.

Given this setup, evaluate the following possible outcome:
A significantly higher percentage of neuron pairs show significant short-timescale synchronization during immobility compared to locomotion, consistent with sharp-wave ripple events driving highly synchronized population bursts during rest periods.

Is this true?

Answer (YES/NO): NO